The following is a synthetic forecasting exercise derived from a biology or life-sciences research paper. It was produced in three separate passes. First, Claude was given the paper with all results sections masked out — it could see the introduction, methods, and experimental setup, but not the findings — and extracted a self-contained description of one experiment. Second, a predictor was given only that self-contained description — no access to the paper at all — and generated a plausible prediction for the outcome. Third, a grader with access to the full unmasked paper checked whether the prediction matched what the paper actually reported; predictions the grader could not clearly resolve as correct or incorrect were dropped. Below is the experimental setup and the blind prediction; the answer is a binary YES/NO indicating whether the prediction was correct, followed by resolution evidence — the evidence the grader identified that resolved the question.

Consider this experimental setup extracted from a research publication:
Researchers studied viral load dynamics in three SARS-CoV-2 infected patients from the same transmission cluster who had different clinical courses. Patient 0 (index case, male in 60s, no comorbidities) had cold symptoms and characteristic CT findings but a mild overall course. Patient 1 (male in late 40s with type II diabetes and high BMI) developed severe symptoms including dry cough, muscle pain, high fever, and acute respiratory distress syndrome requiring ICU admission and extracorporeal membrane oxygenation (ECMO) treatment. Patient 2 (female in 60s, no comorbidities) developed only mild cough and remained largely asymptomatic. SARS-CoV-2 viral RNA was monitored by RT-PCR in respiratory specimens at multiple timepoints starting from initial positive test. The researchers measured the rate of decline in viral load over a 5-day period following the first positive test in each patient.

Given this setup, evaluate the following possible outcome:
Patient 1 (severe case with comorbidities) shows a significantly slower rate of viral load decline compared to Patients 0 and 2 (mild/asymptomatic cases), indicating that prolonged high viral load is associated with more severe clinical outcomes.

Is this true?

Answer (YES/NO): YES